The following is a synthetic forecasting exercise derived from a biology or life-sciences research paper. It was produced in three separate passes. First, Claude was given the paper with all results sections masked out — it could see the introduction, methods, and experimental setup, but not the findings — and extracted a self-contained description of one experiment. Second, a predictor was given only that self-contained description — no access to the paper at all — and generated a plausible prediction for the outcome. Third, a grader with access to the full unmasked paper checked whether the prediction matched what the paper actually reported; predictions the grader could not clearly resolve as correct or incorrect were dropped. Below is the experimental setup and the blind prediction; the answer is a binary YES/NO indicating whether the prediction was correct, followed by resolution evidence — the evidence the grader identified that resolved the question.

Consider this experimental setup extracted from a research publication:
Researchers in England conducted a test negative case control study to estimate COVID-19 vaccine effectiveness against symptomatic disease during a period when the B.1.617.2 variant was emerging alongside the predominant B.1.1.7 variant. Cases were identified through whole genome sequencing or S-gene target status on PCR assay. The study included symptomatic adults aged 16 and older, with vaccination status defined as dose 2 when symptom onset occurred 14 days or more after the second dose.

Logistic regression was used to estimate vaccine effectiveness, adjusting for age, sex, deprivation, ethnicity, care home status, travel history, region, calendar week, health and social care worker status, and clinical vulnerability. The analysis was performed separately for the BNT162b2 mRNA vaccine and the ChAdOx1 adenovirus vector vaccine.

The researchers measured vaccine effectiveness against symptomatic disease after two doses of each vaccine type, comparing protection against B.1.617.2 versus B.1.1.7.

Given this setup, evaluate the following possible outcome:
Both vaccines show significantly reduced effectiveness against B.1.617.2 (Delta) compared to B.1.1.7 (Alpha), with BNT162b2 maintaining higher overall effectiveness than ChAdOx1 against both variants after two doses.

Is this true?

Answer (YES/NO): NO